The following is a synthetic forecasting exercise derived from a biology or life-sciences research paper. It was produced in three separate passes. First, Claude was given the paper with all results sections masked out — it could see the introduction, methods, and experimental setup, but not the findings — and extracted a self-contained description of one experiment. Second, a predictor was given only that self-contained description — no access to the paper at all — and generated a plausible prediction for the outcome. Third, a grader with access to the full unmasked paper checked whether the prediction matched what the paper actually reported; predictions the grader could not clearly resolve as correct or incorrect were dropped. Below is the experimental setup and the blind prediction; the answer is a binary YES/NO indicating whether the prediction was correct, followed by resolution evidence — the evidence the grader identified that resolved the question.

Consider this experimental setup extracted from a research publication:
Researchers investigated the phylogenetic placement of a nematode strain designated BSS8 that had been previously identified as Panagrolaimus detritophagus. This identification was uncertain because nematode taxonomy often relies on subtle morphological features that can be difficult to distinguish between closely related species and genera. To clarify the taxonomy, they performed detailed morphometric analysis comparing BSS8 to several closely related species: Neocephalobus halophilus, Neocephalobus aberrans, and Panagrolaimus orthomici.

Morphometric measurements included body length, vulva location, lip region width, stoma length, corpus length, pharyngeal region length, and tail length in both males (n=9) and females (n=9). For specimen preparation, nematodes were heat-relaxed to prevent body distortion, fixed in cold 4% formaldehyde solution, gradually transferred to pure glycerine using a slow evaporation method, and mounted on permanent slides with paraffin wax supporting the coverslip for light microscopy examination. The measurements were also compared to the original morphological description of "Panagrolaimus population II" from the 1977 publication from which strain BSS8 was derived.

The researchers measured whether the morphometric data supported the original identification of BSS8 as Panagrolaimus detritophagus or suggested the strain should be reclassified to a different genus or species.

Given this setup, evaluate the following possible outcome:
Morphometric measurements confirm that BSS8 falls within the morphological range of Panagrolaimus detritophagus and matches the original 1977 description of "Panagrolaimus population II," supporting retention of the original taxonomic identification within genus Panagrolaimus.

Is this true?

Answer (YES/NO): NO